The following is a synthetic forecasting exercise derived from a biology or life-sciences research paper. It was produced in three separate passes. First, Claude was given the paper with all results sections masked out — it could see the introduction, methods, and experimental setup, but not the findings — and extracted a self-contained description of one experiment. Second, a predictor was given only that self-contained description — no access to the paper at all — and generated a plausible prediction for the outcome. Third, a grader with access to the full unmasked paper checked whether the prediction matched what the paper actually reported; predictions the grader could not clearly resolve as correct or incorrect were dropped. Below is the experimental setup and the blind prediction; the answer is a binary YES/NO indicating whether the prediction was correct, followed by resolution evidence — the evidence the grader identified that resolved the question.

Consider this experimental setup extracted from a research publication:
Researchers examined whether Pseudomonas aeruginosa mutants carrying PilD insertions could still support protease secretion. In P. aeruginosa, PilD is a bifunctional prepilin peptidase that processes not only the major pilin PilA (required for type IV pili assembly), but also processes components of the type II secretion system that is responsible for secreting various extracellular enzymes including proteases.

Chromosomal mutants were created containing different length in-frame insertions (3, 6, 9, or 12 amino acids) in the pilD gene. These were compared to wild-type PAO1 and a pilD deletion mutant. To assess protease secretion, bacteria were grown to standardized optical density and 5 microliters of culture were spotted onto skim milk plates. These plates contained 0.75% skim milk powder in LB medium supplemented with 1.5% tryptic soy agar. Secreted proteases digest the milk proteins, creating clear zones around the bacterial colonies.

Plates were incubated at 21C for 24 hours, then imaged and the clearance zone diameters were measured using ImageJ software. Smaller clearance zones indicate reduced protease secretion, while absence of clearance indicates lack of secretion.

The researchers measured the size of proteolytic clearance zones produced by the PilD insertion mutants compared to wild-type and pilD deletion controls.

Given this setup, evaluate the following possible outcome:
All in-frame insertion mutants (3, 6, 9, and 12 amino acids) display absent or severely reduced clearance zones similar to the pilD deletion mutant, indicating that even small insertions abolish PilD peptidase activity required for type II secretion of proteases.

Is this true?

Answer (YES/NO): NO